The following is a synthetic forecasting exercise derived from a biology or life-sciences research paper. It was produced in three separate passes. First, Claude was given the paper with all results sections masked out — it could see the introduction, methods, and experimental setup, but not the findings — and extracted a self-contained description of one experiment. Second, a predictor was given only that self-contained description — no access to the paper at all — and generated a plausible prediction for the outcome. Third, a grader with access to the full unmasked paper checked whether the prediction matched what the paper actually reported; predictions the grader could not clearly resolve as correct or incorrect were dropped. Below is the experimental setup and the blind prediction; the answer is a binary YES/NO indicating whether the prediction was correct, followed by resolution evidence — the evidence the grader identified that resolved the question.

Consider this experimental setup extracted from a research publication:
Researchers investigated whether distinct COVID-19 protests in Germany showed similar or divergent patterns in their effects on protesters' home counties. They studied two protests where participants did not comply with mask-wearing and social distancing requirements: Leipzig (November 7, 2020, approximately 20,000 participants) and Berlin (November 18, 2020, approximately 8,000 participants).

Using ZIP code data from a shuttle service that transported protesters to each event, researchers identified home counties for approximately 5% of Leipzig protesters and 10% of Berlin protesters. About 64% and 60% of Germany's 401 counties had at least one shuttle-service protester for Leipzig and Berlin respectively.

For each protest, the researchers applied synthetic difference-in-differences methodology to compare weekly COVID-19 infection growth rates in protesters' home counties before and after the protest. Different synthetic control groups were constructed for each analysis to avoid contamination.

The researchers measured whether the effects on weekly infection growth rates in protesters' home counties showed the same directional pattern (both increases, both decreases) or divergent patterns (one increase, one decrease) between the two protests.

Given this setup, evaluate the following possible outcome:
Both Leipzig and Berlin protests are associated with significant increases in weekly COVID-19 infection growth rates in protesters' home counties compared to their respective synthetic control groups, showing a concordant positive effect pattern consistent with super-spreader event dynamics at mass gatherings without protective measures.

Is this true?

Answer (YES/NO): NO